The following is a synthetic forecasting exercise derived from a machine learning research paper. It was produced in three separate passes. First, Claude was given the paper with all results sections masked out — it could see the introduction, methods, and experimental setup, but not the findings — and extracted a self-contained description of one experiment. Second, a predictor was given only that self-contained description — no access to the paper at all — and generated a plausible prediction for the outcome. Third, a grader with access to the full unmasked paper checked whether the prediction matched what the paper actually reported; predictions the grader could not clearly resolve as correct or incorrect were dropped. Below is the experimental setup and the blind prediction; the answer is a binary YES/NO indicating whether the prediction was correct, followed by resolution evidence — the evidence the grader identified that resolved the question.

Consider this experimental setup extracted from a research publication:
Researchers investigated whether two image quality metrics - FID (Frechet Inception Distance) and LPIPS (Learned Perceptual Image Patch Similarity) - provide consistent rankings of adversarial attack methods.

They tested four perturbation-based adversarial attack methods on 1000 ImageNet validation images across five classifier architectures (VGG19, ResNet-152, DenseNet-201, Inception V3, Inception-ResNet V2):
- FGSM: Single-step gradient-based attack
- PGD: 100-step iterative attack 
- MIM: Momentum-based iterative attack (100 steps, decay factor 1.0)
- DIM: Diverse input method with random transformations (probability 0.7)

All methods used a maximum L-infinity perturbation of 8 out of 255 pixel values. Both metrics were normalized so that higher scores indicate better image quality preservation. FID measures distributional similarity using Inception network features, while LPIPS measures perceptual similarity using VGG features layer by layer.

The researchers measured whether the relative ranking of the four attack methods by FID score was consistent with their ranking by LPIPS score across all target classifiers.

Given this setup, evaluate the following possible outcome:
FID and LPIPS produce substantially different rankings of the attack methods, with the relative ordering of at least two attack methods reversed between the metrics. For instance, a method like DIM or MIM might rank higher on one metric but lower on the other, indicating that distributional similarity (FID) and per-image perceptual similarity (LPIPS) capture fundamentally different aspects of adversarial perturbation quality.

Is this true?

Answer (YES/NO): YES